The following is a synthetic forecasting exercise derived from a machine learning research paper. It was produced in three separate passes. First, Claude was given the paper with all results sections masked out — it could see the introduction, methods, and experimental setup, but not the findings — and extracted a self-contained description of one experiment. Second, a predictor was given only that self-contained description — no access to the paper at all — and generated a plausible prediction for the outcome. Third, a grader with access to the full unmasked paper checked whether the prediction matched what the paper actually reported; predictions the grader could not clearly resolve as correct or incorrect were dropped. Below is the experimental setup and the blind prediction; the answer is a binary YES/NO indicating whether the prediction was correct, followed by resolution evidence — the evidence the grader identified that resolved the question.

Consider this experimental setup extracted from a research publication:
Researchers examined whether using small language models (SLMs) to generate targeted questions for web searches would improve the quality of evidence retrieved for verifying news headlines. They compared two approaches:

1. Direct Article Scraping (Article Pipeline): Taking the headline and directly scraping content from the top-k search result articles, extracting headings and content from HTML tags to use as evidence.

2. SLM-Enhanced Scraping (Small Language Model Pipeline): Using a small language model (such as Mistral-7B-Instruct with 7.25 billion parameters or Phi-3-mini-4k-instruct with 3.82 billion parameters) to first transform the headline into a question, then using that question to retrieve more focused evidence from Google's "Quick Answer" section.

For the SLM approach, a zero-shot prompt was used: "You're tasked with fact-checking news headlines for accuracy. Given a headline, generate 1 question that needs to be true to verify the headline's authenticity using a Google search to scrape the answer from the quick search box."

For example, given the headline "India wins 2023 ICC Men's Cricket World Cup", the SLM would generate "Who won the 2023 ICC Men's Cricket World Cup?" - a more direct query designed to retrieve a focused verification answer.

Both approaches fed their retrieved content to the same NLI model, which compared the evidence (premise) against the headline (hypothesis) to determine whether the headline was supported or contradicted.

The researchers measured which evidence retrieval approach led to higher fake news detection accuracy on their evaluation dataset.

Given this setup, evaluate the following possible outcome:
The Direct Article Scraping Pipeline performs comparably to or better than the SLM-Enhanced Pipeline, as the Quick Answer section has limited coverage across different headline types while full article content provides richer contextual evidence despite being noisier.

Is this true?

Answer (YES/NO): YES